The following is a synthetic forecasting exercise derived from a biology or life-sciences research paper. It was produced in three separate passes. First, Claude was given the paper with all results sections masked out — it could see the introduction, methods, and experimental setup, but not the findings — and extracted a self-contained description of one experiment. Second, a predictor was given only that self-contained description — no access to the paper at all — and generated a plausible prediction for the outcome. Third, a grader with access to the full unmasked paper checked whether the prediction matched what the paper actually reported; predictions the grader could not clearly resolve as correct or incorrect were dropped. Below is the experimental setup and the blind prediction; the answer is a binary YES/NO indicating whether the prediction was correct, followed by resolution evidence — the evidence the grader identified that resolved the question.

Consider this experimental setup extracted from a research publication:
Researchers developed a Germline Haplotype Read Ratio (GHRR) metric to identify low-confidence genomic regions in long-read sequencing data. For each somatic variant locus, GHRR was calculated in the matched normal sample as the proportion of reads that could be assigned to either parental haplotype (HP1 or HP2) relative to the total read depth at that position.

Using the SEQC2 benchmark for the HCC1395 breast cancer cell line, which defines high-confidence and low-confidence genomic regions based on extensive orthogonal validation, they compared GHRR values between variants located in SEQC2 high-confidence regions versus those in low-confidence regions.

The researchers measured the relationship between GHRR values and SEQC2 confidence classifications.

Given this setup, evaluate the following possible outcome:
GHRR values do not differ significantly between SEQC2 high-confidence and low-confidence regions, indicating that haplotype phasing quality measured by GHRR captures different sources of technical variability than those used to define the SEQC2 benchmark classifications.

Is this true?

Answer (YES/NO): NO